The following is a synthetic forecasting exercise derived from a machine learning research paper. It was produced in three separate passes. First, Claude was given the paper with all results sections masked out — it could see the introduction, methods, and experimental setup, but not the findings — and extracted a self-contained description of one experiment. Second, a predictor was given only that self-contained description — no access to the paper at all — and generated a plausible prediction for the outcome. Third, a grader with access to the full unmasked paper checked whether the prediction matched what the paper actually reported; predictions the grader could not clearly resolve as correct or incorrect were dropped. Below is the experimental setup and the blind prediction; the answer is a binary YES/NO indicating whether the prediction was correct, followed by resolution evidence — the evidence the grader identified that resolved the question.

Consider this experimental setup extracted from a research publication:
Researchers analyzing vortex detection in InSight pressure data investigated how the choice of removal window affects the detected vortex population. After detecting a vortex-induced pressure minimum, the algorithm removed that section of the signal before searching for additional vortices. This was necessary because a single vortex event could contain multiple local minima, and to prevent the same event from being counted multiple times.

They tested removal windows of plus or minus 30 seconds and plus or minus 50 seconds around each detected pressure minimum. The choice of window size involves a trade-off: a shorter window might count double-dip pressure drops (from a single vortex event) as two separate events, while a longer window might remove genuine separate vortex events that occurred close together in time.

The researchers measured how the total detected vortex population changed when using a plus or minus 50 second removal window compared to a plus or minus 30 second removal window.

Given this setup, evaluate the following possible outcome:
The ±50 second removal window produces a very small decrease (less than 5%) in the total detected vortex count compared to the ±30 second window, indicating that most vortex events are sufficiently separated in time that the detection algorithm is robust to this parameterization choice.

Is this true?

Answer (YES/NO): NO